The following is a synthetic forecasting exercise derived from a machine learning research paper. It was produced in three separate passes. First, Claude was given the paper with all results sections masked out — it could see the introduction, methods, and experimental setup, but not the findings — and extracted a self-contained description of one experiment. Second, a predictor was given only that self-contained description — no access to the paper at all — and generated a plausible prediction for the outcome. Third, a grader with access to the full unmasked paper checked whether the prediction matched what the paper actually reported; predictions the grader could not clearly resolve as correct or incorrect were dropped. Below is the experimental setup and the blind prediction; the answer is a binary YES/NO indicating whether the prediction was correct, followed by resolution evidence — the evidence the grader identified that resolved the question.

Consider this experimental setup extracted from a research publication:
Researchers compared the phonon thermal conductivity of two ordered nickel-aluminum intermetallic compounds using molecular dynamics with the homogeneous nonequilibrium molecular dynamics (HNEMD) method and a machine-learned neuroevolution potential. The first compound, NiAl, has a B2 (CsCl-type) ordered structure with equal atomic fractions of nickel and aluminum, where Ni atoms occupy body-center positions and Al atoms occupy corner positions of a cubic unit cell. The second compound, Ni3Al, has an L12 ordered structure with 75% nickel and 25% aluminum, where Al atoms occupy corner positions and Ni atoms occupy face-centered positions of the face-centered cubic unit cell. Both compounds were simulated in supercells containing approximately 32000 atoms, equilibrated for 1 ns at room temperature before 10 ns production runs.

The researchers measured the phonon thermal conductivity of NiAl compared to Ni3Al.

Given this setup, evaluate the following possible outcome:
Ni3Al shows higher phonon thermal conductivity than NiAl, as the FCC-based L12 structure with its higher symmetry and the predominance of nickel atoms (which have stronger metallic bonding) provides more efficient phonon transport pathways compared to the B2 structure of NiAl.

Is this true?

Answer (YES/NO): YES